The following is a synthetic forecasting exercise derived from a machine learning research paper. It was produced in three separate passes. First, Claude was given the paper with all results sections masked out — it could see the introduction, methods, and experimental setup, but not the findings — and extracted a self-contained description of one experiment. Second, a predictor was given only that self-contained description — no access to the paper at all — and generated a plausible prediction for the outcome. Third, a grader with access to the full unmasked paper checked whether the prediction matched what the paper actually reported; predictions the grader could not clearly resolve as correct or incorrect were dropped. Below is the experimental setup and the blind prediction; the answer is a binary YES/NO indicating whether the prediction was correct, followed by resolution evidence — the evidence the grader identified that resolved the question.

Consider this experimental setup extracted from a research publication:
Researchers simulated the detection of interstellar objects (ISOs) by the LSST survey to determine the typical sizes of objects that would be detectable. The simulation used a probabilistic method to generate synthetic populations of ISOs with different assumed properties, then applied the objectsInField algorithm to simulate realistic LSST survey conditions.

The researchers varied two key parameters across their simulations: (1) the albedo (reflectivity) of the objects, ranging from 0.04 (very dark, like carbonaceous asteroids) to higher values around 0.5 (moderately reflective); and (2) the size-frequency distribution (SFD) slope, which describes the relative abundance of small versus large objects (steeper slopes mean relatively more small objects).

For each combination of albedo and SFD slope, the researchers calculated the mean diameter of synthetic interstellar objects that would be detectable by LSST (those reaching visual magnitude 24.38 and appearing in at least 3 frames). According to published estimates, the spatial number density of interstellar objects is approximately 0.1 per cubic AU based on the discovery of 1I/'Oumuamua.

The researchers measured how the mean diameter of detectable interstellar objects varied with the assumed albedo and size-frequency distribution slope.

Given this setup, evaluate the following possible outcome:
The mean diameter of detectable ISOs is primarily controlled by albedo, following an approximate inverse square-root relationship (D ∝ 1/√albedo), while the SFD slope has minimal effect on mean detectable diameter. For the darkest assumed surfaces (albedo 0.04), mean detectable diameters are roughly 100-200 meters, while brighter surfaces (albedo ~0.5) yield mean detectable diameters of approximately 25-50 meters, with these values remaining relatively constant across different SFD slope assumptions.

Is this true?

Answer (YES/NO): NO